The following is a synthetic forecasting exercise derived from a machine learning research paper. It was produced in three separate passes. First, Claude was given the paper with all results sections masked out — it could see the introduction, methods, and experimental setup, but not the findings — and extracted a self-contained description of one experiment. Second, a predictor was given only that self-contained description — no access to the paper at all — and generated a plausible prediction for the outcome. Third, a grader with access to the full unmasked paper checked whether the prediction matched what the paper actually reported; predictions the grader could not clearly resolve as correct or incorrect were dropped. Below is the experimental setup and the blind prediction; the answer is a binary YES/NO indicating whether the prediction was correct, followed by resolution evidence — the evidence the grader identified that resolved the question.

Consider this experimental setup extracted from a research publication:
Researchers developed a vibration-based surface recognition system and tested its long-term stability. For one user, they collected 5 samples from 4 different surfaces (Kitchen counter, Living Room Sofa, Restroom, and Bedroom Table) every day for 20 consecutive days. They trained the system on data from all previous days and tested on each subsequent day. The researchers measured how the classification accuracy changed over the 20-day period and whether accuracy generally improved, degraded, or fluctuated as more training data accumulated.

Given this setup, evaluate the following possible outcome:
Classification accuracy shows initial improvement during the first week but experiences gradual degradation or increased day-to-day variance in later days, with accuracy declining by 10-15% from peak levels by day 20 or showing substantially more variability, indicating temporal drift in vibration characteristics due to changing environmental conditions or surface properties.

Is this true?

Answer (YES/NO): NO